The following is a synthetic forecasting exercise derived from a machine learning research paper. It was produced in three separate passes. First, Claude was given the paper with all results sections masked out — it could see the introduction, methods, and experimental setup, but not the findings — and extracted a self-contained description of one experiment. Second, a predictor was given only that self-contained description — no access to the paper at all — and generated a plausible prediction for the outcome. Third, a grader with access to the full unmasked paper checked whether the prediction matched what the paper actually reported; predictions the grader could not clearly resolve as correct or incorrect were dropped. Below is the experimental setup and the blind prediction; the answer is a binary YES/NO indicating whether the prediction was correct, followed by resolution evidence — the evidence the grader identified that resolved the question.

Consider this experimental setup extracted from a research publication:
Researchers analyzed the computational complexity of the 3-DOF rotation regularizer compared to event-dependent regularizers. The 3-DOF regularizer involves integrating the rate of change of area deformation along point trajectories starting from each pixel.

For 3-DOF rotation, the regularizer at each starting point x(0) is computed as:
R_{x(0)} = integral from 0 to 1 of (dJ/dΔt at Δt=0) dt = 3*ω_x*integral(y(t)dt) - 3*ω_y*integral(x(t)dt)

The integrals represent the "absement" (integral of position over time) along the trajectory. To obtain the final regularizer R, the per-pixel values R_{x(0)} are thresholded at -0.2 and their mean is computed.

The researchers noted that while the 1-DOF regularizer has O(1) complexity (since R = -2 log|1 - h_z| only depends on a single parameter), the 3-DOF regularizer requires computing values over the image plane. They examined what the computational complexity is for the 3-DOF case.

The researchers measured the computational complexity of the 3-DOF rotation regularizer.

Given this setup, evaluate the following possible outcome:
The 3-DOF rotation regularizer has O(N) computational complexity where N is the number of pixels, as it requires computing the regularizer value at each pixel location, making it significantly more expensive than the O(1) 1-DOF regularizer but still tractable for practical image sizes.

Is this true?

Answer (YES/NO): YES